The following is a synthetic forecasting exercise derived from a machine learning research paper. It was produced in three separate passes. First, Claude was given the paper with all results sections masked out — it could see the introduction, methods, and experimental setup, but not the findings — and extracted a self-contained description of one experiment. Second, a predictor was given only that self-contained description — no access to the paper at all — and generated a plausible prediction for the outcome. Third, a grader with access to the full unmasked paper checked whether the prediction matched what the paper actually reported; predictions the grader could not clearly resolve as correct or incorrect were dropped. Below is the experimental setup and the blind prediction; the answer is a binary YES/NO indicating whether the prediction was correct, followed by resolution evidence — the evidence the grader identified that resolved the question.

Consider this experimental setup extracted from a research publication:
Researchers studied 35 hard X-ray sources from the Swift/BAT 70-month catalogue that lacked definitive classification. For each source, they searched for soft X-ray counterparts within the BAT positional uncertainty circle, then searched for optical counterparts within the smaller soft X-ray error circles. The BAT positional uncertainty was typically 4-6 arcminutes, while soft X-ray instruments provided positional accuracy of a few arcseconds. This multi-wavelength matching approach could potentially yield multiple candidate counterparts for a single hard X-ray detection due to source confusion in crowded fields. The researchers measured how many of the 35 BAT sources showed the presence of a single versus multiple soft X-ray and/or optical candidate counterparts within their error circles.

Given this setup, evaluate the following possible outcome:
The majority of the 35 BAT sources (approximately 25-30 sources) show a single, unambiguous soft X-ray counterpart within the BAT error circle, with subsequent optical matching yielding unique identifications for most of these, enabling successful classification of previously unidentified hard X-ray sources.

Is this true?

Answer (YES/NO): NO